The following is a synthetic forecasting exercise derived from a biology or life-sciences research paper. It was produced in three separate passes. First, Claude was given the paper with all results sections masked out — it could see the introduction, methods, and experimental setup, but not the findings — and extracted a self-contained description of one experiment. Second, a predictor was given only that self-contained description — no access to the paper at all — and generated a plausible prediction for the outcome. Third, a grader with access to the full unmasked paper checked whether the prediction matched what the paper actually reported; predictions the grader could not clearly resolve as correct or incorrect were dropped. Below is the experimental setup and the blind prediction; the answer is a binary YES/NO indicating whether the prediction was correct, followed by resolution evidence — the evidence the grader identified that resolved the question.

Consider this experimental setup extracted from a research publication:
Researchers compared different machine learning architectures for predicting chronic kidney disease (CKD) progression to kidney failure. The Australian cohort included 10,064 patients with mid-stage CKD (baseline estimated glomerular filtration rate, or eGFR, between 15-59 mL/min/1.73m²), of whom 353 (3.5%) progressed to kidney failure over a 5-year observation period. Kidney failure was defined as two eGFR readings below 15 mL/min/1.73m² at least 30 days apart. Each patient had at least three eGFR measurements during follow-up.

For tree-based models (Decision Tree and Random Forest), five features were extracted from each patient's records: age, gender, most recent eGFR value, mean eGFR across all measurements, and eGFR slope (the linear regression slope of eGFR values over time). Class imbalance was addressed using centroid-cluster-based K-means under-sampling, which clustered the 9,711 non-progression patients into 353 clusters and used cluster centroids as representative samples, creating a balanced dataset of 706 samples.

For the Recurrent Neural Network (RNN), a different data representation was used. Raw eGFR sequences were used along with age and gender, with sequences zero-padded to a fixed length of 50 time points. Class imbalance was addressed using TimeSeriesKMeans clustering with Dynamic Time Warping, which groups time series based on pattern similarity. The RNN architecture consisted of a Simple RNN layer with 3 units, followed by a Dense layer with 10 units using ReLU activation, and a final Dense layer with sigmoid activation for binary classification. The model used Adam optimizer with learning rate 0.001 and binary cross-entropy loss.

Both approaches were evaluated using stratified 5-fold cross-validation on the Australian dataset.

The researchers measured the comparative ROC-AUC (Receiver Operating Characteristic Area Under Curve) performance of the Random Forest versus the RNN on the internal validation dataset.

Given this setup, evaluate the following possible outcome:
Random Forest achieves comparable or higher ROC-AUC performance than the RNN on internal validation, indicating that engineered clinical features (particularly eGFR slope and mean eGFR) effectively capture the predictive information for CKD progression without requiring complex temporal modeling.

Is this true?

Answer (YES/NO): YES